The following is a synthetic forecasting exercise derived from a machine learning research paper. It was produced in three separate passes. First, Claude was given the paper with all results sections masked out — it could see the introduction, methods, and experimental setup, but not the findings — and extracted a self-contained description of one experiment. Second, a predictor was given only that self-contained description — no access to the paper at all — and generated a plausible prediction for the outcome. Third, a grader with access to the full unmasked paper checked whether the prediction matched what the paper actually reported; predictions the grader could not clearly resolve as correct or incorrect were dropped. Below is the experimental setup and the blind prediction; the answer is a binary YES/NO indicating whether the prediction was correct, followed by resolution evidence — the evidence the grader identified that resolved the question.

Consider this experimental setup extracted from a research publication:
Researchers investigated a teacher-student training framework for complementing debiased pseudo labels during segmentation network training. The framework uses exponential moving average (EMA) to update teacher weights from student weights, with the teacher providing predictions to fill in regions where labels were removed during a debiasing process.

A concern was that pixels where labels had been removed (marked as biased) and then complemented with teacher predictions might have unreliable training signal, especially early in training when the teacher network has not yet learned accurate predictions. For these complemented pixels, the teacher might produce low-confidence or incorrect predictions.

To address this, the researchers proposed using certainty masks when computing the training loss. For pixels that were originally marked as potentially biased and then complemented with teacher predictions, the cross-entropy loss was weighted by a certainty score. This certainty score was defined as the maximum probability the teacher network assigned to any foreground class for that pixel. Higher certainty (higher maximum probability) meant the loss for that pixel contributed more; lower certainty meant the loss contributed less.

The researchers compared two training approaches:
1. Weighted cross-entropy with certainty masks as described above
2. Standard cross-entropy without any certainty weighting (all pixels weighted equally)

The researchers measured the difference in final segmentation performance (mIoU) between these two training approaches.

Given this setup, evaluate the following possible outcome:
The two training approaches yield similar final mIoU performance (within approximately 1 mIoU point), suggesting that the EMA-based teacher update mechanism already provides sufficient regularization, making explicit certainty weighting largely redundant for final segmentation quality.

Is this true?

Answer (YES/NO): NO